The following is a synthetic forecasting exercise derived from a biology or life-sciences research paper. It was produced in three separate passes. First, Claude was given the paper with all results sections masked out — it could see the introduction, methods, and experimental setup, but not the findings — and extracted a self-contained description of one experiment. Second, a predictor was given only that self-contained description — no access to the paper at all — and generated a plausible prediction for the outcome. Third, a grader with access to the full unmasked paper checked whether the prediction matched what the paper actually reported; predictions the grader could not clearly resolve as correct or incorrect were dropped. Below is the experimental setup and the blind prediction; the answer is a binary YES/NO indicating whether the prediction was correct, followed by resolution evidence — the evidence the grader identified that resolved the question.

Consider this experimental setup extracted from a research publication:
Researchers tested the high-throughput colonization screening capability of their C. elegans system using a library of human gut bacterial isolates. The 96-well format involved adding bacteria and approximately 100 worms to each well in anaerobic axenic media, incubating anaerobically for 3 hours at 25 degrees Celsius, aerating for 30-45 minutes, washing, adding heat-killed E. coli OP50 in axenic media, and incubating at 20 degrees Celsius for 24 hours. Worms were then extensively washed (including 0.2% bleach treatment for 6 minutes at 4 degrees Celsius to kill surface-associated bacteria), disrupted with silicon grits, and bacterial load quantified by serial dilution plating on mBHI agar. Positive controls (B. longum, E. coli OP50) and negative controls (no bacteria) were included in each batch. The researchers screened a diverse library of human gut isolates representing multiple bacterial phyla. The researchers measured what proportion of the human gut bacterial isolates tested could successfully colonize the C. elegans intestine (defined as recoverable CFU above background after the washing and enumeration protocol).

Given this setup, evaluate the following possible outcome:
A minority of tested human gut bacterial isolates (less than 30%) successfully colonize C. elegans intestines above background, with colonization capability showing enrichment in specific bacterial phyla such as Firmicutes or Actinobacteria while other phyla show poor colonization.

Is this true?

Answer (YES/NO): NO